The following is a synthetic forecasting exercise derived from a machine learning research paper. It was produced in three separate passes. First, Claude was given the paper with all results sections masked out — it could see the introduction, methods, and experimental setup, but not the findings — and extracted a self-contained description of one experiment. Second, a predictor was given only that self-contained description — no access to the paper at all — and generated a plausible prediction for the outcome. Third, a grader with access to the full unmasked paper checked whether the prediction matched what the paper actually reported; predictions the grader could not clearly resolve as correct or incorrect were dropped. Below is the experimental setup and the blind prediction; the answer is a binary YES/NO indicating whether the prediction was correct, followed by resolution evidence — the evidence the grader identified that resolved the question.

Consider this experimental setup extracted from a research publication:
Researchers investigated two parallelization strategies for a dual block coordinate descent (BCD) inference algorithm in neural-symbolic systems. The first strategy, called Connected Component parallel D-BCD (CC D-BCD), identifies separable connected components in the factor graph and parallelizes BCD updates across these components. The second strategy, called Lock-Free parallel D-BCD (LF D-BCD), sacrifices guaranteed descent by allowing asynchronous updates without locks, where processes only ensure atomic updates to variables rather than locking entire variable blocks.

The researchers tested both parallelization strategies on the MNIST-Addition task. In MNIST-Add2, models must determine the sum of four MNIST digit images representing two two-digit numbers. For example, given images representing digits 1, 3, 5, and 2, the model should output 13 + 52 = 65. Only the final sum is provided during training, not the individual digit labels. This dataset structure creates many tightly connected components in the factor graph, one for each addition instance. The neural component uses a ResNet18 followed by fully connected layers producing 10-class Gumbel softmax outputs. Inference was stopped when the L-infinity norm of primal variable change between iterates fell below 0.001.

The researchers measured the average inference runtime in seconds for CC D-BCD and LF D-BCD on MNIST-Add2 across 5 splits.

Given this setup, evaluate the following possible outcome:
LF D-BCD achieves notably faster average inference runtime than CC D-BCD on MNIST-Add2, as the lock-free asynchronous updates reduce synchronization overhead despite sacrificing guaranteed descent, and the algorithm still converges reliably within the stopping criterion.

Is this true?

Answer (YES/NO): NO